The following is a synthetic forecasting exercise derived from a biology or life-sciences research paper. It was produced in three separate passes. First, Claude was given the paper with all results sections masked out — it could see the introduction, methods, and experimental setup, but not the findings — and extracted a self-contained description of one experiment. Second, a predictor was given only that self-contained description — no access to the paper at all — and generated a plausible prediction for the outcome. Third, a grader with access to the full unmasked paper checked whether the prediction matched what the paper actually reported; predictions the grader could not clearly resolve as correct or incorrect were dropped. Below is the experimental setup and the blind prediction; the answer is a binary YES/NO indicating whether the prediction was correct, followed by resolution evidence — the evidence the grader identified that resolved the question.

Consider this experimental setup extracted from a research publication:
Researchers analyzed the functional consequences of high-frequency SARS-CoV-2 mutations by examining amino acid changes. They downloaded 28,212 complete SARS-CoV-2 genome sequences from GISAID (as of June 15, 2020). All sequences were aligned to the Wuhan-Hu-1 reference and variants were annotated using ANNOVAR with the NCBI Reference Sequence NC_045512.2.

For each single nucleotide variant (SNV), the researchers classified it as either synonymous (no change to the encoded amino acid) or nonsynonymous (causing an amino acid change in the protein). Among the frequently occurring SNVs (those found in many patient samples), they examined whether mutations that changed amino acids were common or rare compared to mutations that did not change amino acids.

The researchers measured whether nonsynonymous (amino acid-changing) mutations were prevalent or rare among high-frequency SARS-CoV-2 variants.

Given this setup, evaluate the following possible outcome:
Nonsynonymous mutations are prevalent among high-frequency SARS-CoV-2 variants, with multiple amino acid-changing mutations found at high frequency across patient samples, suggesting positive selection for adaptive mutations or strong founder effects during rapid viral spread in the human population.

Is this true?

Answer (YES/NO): YES